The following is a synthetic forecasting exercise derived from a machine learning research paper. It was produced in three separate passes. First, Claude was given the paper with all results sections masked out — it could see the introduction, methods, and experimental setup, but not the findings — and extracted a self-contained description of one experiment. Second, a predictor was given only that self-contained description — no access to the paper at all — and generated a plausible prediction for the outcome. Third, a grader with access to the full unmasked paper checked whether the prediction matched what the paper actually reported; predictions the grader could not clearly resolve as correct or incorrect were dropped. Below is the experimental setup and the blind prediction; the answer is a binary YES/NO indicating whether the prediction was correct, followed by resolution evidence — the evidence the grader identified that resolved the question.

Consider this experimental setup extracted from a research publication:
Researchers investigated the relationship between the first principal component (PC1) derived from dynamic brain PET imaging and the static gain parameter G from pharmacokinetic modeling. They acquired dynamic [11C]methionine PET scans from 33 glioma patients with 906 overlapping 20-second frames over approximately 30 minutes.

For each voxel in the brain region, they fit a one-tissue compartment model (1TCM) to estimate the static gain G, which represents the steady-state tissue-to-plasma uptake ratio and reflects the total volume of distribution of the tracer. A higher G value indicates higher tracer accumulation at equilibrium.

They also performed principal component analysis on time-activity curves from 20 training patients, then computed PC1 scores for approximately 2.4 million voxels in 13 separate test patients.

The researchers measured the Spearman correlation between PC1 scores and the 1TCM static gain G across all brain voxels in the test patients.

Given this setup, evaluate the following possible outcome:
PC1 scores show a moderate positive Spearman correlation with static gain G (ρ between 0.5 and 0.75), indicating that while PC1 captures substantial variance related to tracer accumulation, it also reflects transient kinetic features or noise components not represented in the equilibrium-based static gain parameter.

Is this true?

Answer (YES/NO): NO